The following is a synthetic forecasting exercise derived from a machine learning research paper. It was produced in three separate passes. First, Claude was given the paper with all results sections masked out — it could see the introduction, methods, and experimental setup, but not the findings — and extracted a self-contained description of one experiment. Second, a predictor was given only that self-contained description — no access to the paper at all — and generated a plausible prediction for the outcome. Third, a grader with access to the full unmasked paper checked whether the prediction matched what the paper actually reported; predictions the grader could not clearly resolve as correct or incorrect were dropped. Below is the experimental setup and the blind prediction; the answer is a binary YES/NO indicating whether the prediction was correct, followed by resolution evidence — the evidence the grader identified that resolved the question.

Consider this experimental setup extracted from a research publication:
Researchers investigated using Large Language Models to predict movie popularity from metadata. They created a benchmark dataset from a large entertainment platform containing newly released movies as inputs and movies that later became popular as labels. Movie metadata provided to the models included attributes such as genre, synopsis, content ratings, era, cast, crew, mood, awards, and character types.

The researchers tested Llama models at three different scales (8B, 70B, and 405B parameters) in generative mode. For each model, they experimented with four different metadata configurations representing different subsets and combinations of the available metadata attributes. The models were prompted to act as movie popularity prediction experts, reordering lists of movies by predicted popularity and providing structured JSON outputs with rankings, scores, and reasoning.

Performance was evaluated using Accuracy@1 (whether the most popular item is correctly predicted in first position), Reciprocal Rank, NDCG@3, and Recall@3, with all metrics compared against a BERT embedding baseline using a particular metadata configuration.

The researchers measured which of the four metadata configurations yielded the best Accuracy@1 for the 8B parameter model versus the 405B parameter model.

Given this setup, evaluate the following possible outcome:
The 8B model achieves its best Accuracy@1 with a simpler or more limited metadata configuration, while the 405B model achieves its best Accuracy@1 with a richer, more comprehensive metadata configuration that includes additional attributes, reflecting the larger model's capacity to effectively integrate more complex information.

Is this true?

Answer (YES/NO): YES